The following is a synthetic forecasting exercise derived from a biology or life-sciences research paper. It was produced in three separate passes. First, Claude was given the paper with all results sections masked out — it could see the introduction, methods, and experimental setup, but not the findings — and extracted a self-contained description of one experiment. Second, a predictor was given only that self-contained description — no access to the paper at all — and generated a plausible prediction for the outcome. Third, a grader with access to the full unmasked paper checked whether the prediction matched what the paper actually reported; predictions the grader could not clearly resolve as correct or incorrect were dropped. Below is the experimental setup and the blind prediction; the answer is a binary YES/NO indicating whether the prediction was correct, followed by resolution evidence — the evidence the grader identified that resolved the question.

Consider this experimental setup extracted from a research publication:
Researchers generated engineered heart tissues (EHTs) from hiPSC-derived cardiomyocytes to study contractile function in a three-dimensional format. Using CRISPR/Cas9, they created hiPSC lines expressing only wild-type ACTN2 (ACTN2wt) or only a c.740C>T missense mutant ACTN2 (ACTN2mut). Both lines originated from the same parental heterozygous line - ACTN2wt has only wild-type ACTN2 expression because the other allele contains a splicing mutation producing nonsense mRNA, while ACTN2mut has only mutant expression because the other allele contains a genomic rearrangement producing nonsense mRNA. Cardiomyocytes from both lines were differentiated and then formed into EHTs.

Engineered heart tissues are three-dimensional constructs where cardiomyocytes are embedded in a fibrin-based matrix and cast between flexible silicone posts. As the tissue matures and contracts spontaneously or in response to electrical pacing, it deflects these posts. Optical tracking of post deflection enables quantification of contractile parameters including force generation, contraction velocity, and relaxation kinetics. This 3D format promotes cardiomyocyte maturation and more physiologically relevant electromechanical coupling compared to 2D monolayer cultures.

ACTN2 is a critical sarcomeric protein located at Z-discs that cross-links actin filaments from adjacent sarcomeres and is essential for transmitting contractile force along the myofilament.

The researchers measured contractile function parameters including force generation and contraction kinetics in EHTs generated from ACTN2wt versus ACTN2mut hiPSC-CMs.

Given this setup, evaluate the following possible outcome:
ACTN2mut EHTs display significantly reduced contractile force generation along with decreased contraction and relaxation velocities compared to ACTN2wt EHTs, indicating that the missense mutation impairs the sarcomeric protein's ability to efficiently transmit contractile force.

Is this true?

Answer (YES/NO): NO